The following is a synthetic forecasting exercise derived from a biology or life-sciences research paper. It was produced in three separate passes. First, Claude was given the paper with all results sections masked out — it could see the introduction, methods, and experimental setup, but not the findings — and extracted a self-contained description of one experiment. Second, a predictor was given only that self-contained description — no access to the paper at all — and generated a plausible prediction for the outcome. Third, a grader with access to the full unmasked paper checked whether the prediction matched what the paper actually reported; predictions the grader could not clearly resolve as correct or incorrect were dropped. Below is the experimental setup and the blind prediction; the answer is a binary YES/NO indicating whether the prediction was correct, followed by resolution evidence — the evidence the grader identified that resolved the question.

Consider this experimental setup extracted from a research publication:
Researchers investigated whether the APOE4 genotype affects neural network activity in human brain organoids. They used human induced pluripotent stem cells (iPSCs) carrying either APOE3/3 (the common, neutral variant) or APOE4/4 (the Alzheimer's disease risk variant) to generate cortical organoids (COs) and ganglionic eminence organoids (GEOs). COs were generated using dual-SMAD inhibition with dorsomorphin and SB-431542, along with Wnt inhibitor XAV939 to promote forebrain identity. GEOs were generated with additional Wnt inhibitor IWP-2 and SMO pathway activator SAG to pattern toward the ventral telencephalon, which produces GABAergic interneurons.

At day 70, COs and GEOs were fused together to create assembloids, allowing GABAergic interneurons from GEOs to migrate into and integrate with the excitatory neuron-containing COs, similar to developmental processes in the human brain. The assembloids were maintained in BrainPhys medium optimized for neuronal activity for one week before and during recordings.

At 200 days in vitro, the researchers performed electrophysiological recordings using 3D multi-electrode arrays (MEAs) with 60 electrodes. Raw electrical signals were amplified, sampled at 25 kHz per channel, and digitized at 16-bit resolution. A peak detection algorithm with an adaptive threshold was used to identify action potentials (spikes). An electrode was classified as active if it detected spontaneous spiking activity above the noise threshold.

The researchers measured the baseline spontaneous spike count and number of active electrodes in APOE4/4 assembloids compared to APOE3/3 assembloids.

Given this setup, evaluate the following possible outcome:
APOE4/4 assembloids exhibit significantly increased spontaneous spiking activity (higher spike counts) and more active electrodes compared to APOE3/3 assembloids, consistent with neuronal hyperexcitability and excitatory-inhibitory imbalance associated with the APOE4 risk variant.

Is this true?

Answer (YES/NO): NO